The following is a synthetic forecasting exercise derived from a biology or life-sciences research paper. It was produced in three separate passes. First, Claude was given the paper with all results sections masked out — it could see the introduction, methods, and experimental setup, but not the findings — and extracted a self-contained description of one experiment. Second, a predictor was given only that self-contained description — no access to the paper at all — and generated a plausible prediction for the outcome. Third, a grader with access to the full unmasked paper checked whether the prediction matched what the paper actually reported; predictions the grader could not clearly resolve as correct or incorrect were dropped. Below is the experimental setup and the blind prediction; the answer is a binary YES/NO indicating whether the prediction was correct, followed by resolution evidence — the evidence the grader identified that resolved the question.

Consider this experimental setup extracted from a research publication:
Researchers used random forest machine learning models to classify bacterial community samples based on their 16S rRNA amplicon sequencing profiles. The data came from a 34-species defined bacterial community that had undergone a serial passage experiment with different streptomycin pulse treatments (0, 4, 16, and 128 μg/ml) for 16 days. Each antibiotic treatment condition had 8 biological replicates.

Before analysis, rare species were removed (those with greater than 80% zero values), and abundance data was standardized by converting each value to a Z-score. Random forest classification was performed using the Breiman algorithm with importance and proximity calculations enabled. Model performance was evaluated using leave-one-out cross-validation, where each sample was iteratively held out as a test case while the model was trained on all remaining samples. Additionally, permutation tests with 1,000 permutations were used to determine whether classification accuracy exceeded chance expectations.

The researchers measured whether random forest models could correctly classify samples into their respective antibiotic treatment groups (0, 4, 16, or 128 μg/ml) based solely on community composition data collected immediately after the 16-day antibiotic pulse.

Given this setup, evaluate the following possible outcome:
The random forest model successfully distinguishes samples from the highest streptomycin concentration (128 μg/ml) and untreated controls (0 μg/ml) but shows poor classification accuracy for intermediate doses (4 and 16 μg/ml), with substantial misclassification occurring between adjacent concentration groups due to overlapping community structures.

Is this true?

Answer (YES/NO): NO